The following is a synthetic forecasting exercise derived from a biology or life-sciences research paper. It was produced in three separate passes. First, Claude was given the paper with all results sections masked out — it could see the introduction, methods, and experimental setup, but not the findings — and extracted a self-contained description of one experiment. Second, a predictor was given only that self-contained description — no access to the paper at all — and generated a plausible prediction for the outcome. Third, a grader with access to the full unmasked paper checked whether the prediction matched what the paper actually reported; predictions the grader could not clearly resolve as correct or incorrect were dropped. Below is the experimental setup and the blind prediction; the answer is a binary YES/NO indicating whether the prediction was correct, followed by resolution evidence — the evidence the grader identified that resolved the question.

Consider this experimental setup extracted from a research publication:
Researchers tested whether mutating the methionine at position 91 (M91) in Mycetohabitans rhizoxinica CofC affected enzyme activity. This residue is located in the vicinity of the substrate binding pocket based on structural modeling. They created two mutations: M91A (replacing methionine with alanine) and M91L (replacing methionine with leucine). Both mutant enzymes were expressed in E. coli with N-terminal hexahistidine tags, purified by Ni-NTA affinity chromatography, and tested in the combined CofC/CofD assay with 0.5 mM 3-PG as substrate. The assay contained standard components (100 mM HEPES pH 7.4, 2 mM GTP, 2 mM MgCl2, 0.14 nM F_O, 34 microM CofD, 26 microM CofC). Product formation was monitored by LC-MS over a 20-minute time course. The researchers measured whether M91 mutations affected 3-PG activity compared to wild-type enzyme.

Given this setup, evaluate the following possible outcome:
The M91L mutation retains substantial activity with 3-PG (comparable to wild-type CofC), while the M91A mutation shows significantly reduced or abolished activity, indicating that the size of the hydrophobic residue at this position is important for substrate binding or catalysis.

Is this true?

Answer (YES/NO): NO